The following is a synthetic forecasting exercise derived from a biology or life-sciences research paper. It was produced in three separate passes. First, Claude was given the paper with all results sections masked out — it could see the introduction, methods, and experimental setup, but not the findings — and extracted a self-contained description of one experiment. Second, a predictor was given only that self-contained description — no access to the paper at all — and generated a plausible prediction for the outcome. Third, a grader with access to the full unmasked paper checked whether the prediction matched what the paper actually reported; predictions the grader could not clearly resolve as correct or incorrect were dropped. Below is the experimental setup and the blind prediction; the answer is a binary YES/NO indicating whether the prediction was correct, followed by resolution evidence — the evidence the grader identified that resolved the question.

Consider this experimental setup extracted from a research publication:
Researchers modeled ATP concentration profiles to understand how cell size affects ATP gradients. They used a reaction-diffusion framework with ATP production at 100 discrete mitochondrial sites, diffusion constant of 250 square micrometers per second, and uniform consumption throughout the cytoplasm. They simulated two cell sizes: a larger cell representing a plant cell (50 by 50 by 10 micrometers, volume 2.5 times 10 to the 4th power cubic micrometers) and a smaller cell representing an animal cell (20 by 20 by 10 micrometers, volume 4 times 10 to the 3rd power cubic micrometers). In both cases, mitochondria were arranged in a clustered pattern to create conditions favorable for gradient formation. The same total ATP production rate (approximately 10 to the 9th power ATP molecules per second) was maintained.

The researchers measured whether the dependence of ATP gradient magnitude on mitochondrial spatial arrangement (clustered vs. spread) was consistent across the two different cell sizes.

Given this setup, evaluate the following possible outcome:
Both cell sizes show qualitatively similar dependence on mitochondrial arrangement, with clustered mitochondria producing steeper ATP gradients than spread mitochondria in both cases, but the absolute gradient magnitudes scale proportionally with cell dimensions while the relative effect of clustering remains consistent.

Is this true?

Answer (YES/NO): NO